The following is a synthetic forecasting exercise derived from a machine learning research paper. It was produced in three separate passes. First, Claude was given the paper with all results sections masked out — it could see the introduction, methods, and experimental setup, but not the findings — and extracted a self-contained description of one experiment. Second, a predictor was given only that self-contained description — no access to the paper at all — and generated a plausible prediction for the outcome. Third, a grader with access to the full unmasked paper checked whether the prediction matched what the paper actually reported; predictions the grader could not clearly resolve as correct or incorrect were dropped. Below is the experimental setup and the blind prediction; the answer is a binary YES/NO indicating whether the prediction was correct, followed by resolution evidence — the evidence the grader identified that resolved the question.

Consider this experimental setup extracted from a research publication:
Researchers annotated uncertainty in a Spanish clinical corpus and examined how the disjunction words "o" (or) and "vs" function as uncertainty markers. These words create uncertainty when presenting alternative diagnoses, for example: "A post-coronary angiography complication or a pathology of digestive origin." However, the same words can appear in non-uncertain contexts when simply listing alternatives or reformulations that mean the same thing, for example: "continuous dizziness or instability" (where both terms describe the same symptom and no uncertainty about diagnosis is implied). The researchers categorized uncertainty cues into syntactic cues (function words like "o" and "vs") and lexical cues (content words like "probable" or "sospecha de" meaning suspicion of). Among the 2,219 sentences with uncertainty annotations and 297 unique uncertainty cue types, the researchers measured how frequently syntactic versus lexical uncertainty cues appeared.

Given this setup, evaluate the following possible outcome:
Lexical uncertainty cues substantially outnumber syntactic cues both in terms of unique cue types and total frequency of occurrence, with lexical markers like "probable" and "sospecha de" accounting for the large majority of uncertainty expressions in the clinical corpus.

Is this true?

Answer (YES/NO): YES